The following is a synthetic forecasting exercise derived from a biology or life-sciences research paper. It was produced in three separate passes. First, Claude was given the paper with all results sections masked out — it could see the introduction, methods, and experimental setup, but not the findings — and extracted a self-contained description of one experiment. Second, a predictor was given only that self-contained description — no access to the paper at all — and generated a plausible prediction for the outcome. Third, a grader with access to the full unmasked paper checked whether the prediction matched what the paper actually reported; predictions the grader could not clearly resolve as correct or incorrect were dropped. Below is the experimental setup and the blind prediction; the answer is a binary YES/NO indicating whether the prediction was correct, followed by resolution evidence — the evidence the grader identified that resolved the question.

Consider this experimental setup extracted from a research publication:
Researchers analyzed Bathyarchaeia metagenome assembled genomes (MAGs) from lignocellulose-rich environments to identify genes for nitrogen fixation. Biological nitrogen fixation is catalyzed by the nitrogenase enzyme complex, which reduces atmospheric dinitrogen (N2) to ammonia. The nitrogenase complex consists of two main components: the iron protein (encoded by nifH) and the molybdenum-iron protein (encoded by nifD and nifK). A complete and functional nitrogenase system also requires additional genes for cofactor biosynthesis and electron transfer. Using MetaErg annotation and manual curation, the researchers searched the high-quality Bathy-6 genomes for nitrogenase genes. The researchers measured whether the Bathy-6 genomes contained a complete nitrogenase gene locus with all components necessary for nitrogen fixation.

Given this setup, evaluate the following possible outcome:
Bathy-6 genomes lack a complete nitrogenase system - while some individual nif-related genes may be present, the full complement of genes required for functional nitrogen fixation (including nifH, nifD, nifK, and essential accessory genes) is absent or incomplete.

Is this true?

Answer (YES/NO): NO